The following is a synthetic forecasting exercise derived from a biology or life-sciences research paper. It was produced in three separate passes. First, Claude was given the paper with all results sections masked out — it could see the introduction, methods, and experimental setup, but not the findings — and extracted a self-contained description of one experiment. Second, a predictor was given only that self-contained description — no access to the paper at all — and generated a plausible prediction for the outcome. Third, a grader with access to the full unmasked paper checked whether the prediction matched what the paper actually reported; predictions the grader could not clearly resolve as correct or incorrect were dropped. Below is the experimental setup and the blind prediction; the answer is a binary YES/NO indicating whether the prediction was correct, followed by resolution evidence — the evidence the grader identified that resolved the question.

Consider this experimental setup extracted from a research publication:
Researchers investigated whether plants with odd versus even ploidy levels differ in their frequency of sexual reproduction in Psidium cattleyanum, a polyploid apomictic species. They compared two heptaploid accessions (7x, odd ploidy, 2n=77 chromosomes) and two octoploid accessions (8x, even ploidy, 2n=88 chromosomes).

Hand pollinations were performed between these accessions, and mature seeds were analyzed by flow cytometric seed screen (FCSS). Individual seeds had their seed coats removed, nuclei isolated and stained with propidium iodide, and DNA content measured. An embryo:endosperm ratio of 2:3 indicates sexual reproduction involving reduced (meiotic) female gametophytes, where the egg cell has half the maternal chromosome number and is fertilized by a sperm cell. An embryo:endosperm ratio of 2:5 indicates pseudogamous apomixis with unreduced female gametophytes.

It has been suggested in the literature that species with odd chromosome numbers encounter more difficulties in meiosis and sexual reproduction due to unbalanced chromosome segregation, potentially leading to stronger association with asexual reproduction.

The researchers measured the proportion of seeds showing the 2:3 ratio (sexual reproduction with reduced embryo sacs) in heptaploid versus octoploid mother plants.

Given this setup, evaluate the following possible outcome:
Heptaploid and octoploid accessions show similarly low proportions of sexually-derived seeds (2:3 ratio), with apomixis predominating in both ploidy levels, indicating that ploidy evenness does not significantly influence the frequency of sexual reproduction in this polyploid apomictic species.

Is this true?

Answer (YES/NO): NO